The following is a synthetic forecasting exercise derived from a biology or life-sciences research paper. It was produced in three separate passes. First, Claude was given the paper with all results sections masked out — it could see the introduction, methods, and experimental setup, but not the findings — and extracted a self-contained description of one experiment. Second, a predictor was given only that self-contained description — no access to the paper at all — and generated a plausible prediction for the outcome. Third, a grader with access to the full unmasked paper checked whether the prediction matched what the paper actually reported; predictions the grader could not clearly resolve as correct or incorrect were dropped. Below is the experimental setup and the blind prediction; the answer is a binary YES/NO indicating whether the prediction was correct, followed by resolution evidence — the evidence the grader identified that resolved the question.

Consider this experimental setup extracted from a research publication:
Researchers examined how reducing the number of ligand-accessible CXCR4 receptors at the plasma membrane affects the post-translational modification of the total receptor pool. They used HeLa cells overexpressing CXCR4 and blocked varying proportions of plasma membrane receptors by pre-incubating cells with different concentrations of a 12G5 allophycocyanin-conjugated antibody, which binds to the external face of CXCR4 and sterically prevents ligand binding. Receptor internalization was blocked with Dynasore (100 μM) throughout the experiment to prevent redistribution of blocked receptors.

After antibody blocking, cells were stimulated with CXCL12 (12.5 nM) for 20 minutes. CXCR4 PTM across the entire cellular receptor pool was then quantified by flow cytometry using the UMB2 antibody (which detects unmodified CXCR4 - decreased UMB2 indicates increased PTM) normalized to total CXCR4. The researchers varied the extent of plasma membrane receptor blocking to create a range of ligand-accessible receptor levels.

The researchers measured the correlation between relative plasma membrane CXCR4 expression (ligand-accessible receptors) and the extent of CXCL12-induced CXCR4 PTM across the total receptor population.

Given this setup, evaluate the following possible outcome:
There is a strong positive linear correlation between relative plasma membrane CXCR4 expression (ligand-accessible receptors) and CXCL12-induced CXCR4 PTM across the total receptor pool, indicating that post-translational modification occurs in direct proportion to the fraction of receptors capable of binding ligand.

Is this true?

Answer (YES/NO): NO